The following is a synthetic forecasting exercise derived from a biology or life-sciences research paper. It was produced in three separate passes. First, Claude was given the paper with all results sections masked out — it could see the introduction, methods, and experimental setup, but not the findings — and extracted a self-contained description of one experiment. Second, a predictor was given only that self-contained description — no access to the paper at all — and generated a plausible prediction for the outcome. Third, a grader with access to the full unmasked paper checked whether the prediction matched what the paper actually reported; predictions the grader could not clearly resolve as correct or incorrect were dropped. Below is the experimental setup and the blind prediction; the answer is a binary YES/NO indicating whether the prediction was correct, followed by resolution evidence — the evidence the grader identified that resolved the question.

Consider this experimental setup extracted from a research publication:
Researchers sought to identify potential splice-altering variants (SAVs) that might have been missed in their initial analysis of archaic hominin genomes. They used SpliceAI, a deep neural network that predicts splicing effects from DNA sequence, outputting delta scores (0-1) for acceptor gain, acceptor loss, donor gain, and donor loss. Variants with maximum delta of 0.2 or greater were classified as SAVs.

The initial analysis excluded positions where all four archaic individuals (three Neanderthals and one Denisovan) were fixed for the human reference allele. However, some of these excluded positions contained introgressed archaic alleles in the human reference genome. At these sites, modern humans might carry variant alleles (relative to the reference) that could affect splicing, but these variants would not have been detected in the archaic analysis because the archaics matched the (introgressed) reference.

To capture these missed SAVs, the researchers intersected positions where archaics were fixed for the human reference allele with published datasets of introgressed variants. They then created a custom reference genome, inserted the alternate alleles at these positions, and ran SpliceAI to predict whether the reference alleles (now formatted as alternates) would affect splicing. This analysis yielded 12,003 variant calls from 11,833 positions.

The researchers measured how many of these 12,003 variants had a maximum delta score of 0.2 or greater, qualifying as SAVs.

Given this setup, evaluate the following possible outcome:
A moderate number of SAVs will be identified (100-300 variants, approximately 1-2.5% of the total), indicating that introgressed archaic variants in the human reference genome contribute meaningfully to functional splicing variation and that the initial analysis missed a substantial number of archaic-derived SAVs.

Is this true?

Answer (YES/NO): NO